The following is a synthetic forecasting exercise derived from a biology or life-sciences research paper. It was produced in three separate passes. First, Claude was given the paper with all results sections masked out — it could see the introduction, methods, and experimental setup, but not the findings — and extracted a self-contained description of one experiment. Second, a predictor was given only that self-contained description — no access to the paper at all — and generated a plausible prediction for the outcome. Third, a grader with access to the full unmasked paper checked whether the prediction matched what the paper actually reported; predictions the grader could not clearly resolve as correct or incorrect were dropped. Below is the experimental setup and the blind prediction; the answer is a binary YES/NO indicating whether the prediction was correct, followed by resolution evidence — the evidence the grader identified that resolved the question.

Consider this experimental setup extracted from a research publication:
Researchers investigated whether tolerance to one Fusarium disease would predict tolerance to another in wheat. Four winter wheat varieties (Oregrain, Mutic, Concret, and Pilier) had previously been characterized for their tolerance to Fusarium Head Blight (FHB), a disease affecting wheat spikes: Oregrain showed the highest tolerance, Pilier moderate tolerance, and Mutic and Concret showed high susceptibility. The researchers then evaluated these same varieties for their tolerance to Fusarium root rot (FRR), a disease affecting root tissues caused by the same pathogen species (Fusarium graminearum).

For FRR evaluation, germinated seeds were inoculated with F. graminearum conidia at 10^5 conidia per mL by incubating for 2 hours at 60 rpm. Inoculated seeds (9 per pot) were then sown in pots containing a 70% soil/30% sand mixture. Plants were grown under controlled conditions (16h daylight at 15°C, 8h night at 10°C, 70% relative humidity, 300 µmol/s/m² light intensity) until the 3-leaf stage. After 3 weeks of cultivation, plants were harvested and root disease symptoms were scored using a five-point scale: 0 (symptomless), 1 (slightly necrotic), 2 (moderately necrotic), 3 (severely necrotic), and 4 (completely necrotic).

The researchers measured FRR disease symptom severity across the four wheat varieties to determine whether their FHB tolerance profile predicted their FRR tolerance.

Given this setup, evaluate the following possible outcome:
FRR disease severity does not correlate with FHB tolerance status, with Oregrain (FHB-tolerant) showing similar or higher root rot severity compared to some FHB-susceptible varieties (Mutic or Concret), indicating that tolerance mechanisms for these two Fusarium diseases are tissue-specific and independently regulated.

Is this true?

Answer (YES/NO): YES